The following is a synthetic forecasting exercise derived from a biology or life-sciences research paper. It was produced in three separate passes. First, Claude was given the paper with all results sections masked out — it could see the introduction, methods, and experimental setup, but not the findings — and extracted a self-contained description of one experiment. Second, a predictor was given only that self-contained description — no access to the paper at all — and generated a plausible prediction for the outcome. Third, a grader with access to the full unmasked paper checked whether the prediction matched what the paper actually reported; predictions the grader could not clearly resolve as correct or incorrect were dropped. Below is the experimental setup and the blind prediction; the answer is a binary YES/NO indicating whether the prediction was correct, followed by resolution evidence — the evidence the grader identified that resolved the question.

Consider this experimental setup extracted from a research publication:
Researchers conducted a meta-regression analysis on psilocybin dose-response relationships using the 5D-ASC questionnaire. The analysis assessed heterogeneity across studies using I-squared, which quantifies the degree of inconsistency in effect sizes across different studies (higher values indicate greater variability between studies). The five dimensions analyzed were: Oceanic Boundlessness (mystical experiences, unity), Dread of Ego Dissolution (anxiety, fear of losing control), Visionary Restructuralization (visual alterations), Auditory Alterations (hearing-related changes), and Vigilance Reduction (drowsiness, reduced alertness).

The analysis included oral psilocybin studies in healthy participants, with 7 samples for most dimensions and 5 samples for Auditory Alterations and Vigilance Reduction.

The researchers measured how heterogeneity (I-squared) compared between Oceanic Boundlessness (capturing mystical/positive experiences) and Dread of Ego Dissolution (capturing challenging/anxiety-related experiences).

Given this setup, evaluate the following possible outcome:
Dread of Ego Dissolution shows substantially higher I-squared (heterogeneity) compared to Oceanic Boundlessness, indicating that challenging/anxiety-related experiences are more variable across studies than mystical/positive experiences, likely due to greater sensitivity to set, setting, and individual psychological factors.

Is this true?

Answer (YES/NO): NO